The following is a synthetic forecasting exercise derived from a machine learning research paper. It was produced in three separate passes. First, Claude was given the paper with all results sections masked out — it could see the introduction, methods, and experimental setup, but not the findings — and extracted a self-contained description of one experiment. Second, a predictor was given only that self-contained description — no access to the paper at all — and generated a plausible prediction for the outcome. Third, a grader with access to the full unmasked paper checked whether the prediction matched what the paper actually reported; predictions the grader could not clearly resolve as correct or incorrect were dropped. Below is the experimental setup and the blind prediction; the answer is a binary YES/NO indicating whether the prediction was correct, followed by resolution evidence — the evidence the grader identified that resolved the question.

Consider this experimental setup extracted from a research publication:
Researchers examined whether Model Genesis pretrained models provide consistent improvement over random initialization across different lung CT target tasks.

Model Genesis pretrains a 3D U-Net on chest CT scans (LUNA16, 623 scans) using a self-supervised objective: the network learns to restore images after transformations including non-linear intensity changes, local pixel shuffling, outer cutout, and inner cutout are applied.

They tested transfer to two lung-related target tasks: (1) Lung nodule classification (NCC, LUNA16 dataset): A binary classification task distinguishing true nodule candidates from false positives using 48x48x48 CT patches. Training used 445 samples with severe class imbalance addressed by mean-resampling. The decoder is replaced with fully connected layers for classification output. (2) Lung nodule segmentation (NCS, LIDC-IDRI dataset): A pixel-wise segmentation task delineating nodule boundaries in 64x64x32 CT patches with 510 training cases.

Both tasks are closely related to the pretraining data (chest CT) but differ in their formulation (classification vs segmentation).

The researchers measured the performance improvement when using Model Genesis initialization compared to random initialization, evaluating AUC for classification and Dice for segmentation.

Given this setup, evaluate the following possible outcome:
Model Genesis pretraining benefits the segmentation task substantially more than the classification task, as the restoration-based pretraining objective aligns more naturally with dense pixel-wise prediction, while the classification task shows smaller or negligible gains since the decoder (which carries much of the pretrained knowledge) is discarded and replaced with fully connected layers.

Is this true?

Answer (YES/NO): NO